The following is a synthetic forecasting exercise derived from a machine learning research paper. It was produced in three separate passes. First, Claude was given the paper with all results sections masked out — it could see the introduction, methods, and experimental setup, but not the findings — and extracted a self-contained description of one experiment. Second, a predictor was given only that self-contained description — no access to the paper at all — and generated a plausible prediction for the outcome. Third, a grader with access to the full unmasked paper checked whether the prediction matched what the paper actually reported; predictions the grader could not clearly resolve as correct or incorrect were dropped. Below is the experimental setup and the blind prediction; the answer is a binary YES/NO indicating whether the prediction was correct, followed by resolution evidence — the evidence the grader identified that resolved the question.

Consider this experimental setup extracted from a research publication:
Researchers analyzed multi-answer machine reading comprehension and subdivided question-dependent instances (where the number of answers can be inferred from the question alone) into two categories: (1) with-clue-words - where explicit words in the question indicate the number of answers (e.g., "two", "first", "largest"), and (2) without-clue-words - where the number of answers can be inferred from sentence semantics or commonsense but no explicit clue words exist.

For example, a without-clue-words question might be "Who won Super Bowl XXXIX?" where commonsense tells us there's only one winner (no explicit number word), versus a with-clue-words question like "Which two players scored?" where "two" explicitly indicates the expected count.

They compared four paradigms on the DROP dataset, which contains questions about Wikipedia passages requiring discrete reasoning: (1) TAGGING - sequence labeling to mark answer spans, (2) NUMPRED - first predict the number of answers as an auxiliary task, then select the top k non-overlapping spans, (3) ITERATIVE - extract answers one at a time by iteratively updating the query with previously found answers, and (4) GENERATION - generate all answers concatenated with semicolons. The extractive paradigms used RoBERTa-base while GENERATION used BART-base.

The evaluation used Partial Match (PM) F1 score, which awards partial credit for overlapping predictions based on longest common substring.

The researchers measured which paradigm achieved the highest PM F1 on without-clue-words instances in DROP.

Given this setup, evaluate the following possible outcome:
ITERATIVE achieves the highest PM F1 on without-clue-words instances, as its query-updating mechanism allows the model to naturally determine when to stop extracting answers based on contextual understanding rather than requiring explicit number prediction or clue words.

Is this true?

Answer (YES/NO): NO